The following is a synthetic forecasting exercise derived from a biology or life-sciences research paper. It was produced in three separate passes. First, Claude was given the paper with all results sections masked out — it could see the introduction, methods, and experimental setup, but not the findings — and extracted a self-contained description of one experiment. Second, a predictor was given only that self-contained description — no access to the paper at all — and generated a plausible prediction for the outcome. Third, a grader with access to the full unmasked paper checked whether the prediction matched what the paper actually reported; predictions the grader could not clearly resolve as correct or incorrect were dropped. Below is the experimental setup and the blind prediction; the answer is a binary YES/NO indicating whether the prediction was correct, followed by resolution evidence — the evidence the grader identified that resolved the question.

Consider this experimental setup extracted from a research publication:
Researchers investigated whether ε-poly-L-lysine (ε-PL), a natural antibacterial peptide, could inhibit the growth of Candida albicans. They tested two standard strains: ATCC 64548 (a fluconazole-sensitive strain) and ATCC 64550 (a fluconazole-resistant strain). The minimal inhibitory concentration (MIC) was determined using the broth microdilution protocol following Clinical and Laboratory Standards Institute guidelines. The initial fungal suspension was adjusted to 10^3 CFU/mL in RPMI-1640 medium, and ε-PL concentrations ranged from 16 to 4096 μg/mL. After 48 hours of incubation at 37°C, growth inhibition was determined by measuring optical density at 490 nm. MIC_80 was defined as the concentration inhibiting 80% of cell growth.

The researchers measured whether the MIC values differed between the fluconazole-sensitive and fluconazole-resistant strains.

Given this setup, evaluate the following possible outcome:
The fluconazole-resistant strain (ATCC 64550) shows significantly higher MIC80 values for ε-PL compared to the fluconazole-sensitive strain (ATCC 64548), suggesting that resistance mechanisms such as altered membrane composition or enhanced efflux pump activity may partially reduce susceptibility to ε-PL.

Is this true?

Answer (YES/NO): NO